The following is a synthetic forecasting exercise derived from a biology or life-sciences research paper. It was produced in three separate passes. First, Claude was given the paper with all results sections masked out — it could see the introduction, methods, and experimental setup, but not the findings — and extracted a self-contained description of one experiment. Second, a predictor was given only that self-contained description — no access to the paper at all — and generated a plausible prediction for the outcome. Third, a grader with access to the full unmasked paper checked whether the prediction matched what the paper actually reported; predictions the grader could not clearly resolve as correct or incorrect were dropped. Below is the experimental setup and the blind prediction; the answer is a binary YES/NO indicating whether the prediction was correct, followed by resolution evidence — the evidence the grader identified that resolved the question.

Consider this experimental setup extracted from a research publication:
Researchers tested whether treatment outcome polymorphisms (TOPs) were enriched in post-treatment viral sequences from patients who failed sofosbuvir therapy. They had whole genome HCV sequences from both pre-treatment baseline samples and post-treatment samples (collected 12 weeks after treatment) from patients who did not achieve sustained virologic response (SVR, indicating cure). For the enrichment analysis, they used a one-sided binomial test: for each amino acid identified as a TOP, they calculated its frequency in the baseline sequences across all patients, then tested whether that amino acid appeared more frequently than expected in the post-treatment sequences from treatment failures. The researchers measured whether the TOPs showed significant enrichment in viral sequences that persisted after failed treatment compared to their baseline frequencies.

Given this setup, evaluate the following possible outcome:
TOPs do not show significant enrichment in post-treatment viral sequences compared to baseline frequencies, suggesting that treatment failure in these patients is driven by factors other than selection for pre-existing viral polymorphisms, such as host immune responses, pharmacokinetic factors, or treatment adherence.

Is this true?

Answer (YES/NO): NO